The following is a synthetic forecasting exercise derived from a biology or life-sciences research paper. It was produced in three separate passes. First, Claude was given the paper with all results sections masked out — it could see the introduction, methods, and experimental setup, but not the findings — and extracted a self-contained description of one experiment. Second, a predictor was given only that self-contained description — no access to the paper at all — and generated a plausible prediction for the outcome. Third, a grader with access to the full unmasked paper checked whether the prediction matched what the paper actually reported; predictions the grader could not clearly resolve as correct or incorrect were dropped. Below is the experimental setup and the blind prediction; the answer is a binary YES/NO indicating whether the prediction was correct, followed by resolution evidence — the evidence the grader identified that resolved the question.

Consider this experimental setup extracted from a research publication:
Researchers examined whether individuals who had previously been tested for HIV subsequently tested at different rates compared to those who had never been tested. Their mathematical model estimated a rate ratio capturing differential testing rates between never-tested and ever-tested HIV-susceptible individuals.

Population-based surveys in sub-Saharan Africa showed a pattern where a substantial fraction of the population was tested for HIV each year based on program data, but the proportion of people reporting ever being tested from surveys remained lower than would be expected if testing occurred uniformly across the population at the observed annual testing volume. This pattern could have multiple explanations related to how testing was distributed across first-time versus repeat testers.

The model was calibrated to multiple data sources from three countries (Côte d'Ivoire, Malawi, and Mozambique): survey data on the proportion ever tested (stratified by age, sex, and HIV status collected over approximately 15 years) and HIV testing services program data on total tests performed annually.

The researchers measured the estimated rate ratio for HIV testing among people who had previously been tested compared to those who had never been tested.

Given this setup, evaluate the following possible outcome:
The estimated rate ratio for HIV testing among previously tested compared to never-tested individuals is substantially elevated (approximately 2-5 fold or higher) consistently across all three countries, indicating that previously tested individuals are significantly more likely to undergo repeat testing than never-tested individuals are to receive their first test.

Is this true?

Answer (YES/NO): NO